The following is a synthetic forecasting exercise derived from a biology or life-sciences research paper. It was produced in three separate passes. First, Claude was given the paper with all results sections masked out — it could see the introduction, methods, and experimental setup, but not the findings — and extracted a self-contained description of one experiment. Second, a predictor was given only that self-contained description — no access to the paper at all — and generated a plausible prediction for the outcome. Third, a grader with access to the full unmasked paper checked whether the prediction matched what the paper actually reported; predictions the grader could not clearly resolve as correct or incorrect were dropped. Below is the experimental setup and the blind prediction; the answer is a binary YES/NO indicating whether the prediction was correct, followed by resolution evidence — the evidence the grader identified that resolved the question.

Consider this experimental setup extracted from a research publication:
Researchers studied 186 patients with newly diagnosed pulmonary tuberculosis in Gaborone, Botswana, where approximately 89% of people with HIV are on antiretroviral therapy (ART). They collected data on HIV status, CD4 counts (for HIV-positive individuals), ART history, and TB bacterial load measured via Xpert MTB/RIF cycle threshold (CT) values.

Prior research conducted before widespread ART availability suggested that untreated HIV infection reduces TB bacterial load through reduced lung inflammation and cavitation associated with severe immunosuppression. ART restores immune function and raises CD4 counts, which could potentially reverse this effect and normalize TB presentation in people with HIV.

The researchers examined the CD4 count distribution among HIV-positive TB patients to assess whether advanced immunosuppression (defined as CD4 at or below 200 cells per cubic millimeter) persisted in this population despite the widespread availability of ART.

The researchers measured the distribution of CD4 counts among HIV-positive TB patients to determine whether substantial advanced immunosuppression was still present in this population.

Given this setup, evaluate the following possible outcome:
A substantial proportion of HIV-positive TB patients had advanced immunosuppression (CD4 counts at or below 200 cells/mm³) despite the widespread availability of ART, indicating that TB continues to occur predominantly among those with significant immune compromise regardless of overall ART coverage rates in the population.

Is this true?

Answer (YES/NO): NO